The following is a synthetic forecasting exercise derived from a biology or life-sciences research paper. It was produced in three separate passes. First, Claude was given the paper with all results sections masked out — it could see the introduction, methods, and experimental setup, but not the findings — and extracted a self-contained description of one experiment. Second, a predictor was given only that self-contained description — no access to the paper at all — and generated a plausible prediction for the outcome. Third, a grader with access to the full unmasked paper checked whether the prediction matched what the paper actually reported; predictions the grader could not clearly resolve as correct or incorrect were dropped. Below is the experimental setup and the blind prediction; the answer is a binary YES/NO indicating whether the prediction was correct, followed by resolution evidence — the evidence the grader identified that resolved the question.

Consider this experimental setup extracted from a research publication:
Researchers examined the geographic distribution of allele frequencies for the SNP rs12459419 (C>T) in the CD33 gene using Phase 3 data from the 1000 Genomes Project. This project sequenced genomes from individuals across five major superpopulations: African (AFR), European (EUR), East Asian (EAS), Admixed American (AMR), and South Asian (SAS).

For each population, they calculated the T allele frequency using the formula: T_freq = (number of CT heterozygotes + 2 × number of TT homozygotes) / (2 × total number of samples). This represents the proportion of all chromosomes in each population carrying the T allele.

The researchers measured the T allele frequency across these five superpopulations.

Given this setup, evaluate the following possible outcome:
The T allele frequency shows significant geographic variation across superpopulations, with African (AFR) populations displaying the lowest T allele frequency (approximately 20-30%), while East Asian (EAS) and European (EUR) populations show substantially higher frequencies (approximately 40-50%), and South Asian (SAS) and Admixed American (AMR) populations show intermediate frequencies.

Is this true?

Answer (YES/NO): NO